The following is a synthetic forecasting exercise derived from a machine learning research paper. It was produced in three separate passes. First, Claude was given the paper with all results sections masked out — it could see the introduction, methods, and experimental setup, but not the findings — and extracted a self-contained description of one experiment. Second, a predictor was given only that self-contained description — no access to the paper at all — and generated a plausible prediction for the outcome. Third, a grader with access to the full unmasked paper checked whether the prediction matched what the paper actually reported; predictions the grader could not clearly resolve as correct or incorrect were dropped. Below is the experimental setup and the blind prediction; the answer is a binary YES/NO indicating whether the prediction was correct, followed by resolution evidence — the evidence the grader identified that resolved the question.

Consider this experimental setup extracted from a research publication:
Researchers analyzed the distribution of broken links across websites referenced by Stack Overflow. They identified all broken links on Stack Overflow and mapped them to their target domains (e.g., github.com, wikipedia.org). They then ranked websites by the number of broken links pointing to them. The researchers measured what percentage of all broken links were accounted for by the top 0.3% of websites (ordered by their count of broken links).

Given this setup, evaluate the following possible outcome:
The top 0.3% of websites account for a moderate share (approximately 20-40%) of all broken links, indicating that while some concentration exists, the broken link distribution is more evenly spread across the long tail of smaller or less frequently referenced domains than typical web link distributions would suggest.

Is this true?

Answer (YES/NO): NO